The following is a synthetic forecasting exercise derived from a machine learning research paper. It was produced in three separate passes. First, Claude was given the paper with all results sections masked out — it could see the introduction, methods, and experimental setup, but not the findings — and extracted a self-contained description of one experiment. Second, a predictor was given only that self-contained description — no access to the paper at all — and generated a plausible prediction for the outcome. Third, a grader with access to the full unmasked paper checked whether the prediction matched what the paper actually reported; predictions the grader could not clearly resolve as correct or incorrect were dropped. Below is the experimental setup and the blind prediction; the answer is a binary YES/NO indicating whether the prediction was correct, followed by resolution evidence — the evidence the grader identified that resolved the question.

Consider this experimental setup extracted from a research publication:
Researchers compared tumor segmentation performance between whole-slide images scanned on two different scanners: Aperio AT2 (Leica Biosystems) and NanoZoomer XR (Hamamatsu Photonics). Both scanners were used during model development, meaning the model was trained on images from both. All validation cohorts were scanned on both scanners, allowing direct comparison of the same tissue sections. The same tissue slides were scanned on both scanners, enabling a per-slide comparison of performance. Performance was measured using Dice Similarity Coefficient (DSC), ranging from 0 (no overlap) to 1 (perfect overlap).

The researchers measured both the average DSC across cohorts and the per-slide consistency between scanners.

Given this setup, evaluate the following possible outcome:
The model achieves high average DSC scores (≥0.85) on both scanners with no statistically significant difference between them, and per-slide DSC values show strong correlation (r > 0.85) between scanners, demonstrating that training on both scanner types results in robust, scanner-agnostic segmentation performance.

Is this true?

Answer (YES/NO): NO